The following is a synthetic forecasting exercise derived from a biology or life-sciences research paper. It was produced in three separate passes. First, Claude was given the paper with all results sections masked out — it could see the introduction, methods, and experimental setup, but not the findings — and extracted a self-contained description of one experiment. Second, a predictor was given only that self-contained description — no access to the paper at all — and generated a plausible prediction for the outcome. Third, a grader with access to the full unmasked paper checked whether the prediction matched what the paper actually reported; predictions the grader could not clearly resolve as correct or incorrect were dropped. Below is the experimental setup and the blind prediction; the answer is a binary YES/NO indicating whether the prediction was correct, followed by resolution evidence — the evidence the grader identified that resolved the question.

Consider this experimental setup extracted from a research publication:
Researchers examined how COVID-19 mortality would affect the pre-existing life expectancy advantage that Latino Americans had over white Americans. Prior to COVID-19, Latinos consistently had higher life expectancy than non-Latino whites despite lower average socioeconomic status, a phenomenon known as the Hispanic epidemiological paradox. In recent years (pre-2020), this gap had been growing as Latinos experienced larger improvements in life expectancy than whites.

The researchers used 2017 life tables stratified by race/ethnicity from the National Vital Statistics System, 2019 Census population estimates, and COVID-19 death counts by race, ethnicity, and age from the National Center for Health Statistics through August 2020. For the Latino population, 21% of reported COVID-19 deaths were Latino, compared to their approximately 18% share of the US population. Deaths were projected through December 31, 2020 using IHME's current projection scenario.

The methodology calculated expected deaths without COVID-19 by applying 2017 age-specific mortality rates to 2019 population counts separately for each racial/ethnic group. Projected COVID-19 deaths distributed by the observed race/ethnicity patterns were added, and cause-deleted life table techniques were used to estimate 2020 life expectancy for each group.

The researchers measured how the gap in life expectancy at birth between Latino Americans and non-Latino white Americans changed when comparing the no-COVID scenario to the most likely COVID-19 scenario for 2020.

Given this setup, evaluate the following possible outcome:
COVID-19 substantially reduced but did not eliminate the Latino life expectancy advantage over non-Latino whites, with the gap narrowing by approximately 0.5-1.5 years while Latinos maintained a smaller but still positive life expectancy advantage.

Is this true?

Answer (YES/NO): NO